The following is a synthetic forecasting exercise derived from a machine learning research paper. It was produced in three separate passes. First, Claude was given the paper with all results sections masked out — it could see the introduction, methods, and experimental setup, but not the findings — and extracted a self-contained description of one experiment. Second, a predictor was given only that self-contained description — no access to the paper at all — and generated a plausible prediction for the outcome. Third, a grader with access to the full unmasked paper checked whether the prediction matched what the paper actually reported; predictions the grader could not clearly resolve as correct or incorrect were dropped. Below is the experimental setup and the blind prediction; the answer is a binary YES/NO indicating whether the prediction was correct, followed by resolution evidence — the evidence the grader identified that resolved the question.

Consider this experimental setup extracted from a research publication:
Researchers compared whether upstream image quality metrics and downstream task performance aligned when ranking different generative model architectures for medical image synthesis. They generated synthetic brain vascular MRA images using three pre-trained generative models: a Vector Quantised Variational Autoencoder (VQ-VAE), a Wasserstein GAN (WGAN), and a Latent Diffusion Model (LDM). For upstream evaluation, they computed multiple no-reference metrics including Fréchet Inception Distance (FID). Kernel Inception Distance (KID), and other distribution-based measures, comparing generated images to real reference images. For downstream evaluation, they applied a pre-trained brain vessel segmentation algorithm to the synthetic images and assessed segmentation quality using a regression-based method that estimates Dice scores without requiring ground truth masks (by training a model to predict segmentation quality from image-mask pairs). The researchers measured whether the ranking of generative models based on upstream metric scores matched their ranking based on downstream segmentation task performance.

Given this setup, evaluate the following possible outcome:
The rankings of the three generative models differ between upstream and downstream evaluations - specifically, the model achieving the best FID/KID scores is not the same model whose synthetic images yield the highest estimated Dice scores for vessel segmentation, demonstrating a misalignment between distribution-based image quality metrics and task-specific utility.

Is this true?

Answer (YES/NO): NO